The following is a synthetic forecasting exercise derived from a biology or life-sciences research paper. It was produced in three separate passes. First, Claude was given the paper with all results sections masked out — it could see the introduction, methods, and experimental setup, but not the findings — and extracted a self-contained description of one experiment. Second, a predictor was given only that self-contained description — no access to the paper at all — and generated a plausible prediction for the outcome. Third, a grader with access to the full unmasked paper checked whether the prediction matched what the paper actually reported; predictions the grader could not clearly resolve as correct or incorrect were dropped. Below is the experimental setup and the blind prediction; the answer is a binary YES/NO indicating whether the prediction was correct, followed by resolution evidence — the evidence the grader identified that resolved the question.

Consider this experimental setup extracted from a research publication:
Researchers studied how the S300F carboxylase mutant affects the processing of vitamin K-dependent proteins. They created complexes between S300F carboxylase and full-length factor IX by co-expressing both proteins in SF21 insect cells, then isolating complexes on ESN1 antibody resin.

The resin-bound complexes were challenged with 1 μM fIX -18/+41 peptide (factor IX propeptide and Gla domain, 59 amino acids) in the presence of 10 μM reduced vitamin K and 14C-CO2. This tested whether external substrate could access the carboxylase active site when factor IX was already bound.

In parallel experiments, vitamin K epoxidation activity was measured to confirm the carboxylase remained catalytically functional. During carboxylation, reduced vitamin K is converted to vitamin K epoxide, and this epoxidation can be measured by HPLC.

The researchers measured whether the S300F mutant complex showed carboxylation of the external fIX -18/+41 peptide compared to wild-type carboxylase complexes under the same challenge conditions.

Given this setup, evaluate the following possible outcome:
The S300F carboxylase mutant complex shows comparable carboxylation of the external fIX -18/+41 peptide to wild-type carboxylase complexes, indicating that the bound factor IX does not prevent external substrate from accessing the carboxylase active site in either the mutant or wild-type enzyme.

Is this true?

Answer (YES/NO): NO